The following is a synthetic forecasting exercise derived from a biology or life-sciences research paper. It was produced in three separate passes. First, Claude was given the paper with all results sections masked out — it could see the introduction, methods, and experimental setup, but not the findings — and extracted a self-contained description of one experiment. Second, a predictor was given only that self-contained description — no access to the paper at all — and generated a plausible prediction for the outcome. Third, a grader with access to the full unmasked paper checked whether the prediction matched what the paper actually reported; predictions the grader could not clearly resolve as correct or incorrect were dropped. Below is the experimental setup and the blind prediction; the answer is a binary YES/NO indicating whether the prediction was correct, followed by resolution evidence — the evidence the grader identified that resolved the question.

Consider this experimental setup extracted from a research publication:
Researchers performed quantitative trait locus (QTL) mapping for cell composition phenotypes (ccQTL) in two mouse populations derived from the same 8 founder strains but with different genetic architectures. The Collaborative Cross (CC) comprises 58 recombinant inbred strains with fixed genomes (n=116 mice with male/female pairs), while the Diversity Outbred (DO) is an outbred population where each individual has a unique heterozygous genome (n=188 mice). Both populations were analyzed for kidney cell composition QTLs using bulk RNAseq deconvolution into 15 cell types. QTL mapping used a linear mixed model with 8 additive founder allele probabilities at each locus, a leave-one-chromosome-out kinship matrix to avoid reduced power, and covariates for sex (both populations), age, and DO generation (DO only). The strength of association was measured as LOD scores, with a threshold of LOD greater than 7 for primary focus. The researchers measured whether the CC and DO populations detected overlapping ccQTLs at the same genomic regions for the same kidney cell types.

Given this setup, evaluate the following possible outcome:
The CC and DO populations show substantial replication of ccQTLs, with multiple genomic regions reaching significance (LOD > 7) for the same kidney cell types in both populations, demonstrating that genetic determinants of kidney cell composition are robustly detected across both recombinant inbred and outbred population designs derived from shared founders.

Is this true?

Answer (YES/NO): NO